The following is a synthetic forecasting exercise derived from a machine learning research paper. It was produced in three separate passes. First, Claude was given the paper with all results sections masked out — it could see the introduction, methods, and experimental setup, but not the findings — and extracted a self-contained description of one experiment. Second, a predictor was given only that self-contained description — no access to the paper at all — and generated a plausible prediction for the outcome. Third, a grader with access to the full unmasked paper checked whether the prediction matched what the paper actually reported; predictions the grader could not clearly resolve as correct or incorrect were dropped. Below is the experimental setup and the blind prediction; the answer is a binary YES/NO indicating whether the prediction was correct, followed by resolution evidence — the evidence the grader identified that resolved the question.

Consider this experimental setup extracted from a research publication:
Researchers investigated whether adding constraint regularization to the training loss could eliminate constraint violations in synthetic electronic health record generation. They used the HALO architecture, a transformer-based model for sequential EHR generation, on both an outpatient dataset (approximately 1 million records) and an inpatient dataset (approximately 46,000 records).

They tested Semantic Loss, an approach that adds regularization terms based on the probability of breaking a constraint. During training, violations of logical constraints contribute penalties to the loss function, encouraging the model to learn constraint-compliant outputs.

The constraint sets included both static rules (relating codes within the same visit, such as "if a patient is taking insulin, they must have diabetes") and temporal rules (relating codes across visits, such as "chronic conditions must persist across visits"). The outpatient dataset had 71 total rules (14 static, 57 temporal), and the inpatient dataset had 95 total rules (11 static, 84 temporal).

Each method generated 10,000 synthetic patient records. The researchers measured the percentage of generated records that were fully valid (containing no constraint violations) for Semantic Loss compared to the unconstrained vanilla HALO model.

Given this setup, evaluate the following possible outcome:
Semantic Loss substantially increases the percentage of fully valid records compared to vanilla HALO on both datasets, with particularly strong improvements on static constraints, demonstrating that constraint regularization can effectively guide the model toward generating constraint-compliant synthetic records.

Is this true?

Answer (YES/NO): NO